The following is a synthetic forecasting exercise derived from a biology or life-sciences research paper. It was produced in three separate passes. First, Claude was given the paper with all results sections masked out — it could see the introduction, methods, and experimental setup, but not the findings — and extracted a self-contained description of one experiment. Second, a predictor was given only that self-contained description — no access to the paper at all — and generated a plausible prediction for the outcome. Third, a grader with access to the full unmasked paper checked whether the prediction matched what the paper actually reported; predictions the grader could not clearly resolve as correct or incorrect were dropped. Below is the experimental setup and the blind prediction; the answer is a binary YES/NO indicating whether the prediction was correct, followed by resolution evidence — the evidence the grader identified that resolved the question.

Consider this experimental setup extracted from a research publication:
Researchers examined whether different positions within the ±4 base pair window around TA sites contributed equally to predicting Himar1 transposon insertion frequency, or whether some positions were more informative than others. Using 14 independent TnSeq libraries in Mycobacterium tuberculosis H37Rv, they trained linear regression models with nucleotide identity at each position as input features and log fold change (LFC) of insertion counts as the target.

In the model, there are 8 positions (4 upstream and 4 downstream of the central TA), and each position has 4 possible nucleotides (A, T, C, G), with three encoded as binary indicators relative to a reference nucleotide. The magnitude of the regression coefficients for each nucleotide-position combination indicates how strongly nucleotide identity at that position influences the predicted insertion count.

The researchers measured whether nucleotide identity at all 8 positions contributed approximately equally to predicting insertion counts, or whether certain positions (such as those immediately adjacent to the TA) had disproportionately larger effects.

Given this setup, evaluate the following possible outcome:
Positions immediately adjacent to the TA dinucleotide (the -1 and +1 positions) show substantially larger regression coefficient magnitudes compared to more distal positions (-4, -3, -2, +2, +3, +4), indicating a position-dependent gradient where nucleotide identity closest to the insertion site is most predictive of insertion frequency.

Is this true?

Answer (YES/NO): NO